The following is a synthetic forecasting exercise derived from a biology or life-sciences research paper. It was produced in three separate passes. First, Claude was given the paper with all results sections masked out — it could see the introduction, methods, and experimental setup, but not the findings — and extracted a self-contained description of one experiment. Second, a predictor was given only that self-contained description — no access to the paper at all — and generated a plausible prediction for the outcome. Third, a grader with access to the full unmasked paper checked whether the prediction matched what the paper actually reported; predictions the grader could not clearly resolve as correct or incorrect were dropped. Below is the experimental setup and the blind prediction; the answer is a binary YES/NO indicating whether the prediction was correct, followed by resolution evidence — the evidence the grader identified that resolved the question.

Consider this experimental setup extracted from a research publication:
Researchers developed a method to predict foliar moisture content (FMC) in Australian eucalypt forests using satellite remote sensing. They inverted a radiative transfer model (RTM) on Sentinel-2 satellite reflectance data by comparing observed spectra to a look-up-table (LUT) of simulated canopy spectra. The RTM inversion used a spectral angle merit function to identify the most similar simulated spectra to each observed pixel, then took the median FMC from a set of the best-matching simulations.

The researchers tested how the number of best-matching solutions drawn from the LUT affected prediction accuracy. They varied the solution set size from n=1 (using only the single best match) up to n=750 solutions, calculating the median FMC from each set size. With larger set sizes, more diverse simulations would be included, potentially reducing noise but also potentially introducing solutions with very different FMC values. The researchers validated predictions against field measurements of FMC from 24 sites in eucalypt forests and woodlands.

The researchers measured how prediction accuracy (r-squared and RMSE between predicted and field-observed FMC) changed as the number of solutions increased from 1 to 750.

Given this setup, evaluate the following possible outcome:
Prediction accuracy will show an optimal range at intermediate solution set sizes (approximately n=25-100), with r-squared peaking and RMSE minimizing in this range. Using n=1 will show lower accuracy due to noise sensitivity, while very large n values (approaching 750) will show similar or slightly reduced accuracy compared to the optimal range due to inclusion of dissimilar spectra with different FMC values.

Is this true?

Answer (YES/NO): NO